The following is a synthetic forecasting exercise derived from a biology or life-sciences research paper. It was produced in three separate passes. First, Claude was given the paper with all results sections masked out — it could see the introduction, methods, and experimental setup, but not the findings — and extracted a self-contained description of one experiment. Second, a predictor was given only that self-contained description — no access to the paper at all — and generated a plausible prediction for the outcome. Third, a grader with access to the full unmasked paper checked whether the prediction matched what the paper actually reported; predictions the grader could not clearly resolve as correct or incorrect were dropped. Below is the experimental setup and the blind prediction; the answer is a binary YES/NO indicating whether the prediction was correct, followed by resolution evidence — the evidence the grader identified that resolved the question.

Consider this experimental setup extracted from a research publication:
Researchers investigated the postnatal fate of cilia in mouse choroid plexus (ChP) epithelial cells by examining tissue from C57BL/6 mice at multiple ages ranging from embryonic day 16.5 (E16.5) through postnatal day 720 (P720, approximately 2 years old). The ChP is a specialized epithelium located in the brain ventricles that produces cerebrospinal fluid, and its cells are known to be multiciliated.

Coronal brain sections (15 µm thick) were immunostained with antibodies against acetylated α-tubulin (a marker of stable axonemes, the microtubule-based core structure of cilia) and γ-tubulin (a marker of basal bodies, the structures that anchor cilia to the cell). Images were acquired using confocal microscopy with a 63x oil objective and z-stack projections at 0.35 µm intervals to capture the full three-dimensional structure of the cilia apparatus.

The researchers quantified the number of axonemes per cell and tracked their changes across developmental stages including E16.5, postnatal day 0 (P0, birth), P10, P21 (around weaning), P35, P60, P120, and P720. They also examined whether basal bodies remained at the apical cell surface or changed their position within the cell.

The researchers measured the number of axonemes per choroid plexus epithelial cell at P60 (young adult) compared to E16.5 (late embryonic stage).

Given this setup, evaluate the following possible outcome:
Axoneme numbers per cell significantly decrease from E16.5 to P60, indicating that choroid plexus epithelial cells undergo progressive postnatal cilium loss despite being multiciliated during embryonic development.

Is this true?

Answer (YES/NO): YES